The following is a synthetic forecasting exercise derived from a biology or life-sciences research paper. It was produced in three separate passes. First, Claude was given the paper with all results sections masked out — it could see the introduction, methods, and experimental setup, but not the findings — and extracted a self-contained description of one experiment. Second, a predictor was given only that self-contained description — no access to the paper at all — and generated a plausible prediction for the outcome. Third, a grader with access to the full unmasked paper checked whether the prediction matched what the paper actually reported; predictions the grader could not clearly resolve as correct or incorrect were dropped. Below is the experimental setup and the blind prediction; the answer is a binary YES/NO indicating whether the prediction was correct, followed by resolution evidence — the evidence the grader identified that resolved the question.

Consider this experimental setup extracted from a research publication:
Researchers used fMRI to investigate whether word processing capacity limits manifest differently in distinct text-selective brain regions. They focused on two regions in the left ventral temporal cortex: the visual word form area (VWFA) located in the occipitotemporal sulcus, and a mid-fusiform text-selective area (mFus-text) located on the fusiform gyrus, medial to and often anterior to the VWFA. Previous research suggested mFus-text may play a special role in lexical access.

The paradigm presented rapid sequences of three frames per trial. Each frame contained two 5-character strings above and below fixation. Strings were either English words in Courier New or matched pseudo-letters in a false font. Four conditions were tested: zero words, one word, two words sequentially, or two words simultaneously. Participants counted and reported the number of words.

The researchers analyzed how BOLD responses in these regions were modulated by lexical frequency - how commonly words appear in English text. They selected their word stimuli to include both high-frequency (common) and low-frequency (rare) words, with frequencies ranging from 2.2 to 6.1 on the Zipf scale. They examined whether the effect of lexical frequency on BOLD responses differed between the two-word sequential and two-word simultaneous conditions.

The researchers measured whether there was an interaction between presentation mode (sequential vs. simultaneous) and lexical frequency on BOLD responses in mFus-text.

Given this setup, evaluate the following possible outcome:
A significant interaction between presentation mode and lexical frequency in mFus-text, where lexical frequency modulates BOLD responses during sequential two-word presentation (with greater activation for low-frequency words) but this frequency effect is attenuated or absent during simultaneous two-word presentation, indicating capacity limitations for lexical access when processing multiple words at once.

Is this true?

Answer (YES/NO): YES